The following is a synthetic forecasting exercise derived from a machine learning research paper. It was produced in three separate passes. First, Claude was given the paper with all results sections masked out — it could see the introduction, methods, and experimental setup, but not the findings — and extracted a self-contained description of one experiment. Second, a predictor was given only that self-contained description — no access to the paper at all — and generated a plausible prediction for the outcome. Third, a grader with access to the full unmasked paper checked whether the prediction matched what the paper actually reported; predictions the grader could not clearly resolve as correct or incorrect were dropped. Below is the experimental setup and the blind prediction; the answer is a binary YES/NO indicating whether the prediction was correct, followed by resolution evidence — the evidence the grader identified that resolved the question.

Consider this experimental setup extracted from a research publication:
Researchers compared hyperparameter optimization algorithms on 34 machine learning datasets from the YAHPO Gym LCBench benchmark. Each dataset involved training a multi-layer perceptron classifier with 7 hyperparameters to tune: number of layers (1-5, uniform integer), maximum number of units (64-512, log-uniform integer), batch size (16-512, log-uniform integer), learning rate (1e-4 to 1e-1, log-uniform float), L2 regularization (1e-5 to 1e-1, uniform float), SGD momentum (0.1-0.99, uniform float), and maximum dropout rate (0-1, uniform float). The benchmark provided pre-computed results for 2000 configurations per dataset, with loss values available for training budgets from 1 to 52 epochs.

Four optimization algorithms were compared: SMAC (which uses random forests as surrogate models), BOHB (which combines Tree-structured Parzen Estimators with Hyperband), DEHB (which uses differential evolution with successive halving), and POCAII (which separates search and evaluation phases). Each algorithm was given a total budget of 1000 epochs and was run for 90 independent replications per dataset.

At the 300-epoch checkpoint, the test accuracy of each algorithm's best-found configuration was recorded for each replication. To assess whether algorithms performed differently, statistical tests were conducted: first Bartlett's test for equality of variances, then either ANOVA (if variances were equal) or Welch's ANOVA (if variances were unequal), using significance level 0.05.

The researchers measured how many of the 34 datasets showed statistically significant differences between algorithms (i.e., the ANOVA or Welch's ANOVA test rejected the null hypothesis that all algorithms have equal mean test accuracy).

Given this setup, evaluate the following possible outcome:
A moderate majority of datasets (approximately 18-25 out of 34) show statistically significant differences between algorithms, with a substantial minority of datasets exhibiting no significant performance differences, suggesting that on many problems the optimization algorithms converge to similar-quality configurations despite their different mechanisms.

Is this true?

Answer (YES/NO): YES